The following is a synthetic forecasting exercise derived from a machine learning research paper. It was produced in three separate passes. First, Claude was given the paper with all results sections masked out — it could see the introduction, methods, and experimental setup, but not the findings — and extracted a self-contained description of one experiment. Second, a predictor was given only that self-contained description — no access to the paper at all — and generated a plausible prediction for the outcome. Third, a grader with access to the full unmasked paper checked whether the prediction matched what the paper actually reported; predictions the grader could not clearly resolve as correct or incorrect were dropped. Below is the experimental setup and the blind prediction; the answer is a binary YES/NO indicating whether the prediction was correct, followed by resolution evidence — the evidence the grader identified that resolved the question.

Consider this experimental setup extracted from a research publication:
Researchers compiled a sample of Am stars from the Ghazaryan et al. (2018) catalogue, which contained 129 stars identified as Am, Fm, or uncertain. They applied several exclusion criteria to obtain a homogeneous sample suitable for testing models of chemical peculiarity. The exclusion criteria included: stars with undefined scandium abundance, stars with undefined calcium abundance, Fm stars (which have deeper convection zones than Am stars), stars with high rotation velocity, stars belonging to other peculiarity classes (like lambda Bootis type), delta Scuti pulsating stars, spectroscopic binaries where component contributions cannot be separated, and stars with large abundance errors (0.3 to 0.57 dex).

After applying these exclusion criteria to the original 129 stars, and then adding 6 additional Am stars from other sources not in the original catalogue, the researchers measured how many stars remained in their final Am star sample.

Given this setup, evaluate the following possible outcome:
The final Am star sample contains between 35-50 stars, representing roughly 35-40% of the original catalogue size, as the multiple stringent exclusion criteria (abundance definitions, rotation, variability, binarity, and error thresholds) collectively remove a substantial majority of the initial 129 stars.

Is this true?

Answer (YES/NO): NO